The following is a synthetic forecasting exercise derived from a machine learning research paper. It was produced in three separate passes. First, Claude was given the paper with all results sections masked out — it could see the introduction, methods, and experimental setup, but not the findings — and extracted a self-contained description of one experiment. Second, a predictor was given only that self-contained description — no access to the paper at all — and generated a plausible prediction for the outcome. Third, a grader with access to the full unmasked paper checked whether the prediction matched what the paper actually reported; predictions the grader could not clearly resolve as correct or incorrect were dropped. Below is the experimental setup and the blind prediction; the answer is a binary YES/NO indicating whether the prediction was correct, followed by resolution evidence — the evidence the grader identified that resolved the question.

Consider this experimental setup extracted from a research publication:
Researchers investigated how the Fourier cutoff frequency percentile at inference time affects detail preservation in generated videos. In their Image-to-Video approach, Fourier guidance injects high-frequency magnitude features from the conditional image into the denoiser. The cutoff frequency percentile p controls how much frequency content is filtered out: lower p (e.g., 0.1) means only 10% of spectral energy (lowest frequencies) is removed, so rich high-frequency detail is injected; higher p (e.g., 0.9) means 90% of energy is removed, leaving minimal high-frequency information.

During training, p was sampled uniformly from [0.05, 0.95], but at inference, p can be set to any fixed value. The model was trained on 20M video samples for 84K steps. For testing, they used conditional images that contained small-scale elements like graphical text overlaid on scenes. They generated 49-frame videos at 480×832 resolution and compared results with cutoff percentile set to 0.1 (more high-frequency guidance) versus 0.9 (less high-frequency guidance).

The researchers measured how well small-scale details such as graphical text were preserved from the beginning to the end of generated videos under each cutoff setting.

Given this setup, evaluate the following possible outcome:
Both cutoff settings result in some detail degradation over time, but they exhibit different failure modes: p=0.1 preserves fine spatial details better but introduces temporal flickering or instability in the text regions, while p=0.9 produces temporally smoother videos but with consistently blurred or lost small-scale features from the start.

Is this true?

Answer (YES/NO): NO